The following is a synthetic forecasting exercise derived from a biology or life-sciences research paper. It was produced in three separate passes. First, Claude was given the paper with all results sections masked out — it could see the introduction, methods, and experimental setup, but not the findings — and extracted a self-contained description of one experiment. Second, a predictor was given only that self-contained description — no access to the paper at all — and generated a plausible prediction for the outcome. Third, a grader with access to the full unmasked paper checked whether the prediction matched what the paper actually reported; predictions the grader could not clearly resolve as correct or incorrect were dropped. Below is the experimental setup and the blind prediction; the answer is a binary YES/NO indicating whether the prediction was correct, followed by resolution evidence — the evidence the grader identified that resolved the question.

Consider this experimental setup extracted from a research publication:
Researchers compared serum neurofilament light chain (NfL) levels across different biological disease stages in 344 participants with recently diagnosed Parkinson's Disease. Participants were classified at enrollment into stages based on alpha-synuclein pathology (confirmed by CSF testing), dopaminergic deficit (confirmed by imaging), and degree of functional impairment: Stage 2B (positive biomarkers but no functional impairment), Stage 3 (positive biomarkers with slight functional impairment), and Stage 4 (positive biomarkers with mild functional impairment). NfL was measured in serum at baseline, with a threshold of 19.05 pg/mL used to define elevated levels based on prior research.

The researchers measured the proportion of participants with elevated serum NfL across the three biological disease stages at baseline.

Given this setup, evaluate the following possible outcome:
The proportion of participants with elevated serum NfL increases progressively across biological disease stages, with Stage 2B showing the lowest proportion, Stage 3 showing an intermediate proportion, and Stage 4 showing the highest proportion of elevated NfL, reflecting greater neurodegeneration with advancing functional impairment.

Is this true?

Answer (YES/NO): NO